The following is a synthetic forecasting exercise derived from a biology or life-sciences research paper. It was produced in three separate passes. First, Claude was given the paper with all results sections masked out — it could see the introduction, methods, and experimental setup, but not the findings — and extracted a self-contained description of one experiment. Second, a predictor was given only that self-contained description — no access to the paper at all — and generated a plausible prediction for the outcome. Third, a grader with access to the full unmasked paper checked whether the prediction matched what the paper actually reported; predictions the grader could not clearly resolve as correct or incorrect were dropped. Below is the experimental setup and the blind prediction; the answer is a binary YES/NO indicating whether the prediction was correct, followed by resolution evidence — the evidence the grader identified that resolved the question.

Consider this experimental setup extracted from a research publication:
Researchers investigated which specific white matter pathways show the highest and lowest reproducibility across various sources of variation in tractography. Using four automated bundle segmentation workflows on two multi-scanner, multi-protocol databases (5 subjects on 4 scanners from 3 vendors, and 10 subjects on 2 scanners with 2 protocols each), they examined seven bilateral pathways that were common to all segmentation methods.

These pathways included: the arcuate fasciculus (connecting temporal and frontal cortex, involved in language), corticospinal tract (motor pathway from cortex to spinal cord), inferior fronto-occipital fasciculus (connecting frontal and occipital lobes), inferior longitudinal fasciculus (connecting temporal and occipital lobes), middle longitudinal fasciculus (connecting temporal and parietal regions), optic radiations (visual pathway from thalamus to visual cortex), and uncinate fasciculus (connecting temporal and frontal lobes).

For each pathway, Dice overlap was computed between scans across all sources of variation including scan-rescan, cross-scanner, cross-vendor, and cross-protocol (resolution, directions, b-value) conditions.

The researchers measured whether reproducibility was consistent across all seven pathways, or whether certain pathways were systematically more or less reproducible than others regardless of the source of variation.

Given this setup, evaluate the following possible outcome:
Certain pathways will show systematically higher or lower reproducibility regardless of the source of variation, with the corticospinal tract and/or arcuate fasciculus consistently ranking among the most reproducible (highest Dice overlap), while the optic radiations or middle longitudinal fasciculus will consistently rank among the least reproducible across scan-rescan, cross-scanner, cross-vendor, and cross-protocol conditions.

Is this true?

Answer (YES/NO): NO